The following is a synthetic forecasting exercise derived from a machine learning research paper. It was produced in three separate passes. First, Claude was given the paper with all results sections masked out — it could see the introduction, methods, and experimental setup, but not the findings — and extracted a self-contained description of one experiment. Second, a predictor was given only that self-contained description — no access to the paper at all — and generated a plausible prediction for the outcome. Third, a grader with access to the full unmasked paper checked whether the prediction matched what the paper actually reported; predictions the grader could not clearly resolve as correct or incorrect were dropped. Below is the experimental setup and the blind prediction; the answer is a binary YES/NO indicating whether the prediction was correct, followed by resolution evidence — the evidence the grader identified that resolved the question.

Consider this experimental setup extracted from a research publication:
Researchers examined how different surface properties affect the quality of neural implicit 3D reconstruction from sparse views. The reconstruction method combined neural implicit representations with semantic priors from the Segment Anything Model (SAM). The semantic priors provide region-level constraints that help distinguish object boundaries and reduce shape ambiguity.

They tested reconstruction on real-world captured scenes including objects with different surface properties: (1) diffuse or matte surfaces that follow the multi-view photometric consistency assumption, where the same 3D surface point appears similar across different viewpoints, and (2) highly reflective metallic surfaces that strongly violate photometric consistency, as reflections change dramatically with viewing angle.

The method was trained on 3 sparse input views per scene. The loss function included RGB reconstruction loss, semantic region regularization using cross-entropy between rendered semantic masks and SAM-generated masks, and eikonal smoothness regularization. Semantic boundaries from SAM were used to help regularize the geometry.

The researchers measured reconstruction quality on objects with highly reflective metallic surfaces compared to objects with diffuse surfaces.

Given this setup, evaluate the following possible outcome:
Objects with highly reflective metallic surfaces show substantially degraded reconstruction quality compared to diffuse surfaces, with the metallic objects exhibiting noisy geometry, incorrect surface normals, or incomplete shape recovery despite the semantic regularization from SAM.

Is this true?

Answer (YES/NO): NO